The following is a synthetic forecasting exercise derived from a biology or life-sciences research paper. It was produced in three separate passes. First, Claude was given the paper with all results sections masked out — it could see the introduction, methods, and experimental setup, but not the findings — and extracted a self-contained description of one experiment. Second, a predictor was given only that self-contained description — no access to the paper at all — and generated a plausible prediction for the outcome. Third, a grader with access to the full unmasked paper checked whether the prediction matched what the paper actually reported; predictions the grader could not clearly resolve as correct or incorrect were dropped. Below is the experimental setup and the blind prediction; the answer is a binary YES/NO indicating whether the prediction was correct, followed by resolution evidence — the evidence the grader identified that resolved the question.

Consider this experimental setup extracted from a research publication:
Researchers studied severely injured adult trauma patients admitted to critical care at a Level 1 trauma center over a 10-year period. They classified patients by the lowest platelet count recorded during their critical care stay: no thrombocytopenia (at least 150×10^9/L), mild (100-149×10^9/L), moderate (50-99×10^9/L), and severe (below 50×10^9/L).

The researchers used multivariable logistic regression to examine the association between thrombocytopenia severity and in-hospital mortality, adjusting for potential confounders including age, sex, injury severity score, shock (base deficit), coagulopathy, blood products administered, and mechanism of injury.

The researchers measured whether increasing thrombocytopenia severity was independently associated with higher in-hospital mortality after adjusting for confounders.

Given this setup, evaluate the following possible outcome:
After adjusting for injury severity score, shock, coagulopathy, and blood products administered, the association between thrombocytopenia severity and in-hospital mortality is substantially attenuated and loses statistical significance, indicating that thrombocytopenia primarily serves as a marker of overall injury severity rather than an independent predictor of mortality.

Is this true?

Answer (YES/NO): YES